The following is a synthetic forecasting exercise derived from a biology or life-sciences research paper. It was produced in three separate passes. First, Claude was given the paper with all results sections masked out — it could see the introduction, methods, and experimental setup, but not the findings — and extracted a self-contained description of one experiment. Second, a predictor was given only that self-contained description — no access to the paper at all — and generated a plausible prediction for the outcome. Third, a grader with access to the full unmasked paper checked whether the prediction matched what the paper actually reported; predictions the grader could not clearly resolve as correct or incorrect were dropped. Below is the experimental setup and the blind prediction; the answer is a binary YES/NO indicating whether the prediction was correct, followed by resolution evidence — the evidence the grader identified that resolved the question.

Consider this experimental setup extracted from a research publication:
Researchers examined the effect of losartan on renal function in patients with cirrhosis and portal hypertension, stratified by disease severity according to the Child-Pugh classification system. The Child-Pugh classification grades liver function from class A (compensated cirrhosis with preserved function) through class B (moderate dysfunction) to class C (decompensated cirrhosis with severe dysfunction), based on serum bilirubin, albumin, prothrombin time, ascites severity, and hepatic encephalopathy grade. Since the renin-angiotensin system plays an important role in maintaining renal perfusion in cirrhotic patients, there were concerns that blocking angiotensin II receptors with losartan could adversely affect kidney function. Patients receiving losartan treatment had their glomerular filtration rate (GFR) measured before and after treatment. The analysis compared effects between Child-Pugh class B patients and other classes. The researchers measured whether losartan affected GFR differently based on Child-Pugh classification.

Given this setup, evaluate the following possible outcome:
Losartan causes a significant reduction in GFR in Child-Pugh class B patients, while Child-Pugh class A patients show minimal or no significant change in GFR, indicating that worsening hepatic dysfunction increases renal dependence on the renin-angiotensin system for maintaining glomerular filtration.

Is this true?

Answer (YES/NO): YES